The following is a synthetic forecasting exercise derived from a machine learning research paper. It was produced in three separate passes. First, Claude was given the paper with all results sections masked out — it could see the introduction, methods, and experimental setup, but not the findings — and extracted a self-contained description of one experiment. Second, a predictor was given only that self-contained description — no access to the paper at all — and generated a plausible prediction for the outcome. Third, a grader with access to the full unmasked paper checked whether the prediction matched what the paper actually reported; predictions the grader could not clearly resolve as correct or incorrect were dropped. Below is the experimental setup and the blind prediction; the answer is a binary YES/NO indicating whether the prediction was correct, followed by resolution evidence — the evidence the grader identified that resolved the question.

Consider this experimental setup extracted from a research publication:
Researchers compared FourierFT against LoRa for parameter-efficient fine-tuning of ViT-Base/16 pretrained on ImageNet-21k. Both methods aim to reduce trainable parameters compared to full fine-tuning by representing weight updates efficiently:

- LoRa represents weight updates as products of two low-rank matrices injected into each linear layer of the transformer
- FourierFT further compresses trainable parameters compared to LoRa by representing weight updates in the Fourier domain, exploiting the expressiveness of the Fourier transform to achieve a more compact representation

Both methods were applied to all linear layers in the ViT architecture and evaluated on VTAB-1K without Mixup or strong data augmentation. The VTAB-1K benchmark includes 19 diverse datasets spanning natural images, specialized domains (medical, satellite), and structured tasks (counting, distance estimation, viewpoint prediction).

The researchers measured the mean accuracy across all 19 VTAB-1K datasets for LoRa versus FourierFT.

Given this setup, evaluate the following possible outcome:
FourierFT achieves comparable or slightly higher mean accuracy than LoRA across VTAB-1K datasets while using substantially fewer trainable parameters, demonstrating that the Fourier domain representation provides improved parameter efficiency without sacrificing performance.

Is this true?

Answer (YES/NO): NO